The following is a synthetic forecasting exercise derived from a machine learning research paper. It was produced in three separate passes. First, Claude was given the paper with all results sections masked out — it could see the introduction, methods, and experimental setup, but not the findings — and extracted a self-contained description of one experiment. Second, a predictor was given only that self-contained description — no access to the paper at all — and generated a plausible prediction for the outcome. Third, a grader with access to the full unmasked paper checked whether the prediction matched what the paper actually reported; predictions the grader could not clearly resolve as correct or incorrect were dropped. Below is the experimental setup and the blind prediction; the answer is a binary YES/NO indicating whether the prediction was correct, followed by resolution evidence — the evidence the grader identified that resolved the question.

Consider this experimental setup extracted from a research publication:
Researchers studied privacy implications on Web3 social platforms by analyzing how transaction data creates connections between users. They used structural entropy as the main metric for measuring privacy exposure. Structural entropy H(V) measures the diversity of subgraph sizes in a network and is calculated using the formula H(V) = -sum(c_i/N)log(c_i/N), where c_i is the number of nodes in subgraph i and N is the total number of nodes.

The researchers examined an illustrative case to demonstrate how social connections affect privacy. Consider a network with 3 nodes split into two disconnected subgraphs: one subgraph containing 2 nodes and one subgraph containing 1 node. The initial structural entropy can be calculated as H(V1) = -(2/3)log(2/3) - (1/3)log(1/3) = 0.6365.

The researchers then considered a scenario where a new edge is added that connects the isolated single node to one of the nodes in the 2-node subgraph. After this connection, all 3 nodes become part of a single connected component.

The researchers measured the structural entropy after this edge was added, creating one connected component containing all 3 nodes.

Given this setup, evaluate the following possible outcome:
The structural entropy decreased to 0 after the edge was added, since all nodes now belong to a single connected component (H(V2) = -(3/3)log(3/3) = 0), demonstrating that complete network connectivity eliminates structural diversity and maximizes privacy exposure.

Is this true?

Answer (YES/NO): YES